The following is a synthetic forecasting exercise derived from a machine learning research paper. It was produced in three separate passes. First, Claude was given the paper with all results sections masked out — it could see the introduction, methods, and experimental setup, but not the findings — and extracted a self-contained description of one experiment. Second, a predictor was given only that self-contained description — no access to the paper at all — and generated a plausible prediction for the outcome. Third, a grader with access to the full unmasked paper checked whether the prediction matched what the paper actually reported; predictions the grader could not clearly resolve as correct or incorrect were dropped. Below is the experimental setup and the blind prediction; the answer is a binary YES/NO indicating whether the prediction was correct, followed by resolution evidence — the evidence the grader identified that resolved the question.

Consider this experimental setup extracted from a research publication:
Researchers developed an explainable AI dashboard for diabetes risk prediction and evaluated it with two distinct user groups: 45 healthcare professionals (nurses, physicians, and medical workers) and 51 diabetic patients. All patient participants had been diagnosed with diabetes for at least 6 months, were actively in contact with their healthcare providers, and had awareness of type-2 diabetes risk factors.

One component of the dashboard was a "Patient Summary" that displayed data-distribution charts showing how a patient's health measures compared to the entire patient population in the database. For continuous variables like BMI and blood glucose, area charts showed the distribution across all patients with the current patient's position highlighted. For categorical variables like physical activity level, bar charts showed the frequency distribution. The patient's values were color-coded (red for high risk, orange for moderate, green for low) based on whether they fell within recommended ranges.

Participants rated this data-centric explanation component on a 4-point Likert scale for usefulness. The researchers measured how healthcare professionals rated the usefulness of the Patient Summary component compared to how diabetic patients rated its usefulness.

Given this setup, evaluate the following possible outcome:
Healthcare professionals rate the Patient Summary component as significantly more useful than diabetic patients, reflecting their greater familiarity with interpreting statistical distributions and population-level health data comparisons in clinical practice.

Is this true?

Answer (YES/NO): NO